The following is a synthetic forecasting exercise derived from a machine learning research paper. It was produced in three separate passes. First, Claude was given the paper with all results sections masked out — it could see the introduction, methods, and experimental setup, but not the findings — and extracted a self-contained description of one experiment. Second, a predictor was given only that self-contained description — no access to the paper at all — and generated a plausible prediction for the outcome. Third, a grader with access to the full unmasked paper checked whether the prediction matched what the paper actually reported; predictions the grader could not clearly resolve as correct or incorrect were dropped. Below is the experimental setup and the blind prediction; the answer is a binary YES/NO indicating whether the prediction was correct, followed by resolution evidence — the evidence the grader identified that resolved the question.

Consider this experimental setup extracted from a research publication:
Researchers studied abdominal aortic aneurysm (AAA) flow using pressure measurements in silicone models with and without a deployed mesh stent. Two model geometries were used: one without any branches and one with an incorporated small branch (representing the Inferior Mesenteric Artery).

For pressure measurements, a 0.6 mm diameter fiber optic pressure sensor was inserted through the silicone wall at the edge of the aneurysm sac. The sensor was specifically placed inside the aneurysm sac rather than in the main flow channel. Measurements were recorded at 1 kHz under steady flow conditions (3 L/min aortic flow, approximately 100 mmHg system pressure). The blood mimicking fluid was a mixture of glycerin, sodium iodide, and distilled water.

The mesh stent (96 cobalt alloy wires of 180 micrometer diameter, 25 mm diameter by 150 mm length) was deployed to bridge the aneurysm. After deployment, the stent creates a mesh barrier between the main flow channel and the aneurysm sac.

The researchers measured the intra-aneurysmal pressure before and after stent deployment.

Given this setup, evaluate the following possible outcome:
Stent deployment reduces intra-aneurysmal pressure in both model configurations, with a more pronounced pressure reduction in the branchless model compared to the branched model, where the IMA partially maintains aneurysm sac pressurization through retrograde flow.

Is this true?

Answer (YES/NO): NO